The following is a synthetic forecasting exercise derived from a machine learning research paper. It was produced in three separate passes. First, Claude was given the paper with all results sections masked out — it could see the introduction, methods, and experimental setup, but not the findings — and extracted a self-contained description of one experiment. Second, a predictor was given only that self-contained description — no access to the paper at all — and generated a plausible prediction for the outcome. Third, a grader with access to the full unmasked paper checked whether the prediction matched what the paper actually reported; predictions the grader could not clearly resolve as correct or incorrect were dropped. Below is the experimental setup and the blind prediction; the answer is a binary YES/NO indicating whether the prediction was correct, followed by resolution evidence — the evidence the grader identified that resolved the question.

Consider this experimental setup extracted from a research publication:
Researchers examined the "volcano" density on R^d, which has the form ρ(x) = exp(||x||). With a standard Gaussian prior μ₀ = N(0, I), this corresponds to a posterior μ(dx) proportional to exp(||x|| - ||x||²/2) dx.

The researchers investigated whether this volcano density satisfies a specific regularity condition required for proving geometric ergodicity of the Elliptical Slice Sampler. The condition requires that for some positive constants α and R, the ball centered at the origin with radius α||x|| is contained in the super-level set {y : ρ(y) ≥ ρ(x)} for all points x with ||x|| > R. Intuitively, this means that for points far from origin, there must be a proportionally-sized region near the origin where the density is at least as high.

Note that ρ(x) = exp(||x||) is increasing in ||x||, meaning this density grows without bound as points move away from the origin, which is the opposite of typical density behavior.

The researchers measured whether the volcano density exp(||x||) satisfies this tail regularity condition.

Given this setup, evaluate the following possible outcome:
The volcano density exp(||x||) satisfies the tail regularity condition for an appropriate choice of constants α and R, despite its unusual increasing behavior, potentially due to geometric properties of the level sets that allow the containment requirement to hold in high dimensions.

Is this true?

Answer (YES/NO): NO